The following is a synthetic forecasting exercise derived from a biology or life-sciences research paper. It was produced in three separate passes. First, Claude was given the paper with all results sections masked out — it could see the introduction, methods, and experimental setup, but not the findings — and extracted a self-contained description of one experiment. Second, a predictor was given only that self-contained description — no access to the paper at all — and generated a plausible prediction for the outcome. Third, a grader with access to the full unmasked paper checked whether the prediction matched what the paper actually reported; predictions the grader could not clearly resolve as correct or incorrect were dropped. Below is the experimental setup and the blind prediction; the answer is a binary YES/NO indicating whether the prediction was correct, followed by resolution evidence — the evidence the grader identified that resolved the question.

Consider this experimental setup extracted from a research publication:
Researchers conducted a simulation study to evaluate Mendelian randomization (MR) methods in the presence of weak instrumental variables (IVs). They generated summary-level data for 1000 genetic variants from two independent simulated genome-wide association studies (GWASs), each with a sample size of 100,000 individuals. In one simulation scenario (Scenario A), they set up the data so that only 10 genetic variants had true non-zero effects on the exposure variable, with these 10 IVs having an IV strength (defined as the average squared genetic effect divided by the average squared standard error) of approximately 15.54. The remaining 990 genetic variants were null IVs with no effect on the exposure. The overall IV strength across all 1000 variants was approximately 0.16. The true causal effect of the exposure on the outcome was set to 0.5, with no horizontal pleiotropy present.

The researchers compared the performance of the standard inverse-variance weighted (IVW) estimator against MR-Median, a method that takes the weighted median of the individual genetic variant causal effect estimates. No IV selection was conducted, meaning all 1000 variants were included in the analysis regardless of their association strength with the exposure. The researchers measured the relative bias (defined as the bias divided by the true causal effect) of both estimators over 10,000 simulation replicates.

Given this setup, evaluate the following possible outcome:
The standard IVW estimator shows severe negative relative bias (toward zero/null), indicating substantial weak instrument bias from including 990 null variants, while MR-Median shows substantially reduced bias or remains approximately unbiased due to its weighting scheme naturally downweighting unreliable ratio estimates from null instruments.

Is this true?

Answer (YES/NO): NO